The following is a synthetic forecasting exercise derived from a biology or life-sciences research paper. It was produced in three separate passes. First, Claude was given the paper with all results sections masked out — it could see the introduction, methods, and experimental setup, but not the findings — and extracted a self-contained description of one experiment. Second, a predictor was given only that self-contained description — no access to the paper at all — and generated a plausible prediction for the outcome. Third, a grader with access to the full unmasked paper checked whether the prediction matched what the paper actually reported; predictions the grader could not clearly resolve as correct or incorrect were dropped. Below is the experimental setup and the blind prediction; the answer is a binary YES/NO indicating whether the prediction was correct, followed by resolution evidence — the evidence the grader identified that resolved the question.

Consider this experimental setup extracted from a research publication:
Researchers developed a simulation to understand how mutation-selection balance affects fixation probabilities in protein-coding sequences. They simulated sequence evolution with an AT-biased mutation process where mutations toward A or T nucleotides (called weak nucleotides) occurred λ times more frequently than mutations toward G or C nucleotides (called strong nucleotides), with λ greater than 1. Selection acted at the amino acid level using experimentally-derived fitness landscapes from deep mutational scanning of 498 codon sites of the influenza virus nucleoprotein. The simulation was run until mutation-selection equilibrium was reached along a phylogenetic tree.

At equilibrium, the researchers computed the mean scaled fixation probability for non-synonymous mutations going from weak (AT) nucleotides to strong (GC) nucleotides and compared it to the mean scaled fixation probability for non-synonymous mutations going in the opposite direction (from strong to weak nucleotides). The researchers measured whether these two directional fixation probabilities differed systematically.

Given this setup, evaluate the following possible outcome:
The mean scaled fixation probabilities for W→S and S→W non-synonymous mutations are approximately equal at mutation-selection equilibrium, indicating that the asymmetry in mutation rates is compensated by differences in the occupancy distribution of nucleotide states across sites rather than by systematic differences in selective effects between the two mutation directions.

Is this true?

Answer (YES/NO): NO